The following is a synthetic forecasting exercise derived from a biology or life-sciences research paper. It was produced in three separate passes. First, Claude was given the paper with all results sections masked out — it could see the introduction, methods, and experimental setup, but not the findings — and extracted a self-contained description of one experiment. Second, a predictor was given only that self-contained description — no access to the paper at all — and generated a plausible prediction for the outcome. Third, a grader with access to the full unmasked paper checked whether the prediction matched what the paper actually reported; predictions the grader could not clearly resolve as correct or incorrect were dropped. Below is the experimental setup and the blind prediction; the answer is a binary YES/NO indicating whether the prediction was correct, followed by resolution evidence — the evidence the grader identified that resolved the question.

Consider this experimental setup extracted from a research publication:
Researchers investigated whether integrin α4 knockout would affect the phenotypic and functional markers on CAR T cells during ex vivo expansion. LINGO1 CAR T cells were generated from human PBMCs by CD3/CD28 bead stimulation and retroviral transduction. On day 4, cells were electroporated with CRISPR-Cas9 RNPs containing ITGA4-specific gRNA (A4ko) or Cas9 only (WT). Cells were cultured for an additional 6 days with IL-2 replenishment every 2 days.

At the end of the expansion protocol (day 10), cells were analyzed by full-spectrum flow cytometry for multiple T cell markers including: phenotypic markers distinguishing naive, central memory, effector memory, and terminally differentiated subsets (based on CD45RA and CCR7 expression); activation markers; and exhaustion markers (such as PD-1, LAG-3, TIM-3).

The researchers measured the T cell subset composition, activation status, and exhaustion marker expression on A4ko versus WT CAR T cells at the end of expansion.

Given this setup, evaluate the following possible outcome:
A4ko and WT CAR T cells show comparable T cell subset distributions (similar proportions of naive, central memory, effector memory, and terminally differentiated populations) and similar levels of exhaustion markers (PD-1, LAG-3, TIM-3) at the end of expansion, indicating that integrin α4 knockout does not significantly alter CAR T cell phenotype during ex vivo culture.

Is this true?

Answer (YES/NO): YES